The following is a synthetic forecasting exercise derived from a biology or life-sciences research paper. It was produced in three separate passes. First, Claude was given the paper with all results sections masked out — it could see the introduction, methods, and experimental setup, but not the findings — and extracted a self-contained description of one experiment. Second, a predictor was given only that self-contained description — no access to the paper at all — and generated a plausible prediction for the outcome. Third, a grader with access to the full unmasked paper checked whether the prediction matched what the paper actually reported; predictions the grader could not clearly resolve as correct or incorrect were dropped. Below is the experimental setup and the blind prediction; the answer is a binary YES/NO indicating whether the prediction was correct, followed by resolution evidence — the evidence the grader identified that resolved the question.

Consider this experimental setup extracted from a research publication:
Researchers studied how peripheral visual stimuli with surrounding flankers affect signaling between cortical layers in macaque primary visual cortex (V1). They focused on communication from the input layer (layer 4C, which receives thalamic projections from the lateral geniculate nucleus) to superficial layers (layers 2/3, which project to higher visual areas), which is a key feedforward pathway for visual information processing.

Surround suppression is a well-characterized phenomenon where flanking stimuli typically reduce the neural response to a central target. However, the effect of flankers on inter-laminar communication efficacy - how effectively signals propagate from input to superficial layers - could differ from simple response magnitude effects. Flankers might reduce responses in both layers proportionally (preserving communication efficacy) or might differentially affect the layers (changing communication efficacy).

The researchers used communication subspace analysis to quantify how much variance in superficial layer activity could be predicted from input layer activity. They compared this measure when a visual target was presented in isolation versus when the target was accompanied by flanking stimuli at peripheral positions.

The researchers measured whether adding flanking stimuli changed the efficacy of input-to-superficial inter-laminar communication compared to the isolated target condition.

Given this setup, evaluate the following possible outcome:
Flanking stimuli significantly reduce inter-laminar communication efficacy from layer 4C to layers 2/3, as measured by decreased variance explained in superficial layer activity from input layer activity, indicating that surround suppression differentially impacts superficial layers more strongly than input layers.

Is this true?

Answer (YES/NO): YES